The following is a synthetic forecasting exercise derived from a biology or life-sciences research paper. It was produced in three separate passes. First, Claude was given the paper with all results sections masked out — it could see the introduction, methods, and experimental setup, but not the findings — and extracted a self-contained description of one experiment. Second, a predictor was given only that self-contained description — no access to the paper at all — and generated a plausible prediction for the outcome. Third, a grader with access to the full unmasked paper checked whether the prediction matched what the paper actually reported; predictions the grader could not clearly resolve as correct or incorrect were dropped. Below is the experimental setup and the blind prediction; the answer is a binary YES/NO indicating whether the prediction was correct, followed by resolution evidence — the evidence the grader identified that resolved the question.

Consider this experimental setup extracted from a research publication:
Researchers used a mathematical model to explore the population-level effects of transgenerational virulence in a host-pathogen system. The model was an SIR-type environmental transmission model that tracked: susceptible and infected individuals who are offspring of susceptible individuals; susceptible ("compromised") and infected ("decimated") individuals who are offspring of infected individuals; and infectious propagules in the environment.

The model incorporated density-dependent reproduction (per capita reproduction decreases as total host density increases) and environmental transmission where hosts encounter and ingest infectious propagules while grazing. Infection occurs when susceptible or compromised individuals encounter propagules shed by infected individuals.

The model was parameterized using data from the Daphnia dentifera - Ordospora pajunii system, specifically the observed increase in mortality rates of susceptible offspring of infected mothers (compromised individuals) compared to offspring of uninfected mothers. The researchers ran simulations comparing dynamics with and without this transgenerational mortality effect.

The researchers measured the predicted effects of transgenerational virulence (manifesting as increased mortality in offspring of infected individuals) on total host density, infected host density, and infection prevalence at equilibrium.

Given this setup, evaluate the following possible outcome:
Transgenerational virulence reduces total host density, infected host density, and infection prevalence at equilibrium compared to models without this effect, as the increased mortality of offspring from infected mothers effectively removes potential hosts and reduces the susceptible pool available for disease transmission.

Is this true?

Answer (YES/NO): YES